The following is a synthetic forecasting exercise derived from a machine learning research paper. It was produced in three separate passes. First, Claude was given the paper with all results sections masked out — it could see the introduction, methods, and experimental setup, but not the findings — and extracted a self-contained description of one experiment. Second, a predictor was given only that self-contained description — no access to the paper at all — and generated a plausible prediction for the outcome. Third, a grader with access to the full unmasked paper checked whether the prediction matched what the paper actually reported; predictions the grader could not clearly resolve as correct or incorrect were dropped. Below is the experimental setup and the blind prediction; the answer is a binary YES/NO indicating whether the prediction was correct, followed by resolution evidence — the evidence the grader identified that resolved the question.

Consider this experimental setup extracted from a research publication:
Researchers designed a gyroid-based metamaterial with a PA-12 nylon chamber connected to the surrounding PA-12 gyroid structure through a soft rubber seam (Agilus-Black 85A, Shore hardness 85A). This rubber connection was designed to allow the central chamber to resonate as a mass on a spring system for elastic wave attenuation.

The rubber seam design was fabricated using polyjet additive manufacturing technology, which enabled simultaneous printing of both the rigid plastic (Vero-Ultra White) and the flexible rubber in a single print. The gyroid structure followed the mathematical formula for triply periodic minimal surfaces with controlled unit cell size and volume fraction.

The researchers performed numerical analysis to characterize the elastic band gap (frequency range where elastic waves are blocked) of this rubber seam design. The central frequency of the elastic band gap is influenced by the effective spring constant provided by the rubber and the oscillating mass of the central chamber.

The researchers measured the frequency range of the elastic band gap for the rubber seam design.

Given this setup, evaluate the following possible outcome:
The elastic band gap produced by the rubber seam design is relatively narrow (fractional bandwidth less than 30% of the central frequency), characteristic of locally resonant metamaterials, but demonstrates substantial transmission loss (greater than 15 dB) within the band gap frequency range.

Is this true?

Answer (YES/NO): NO